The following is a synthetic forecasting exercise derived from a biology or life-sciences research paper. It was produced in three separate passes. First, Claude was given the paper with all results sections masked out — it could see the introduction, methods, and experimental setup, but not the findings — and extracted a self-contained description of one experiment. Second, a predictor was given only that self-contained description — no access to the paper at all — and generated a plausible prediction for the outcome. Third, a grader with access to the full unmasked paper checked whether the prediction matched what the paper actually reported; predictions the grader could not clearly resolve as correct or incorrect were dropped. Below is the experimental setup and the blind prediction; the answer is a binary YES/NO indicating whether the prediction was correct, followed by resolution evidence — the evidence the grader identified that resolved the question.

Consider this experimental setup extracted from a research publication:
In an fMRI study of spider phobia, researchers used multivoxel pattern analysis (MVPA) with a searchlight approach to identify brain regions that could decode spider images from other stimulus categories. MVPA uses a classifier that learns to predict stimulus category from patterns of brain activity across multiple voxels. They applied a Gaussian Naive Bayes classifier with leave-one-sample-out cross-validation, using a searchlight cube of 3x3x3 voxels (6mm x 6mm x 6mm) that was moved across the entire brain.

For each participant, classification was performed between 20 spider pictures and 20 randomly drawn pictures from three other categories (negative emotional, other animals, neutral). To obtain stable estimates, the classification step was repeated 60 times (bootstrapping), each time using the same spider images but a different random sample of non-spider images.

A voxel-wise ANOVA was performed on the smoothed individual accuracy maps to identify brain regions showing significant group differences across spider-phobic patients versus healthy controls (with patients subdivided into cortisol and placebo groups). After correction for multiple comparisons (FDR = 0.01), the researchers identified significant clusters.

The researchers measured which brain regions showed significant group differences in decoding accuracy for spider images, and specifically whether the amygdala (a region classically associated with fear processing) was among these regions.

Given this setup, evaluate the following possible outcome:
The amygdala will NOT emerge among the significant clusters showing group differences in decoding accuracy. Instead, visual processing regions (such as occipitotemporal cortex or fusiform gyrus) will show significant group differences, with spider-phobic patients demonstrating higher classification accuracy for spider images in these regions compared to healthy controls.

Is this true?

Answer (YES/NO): NO